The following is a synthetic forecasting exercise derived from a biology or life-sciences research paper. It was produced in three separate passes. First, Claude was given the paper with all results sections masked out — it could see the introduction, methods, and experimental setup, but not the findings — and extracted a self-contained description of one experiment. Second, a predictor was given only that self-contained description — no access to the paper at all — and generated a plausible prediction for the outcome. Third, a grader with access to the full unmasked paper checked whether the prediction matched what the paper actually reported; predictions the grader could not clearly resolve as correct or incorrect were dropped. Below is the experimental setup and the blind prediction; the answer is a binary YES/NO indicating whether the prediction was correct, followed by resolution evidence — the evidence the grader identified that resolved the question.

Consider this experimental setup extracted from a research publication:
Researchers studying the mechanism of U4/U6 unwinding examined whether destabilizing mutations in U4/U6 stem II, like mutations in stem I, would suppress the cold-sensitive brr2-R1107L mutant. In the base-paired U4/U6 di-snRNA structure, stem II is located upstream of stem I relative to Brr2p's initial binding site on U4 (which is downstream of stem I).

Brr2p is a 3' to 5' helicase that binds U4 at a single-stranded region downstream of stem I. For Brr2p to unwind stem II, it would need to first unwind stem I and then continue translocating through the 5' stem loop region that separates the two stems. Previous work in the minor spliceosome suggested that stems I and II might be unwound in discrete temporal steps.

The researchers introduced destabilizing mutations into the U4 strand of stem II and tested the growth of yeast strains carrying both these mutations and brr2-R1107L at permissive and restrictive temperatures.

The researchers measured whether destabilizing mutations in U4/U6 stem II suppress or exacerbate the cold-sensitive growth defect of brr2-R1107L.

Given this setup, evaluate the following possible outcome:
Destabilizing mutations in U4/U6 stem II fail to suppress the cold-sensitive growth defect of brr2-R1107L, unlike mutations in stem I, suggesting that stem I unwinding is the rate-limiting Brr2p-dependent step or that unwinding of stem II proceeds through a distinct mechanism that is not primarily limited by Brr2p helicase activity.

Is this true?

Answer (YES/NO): NO